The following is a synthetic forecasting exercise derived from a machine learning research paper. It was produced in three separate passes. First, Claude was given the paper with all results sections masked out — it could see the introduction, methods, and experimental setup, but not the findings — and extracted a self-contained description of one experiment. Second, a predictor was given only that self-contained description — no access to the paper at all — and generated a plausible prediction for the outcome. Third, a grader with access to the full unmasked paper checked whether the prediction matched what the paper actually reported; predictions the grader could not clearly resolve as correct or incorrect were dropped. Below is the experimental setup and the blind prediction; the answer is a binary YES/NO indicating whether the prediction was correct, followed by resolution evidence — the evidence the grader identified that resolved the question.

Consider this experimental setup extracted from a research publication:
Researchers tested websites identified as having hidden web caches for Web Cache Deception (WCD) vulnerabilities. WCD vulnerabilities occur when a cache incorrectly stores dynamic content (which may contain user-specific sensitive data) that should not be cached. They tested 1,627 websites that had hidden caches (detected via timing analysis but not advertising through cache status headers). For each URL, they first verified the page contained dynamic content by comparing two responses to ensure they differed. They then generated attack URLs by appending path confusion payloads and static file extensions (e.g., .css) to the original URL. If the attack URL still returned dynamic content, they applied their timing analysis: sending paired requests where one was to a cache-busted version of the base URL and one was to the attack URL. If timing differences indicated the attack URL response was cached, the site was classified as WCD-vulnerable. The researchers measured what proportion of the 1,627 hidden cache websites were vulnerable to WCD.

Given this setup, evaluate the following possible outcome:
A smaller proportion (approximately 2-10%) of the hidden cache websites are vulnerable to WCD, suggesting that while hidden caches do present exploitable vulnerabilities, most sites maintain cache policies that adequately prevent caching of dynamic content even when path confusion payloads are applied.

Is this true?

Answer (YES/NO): NO